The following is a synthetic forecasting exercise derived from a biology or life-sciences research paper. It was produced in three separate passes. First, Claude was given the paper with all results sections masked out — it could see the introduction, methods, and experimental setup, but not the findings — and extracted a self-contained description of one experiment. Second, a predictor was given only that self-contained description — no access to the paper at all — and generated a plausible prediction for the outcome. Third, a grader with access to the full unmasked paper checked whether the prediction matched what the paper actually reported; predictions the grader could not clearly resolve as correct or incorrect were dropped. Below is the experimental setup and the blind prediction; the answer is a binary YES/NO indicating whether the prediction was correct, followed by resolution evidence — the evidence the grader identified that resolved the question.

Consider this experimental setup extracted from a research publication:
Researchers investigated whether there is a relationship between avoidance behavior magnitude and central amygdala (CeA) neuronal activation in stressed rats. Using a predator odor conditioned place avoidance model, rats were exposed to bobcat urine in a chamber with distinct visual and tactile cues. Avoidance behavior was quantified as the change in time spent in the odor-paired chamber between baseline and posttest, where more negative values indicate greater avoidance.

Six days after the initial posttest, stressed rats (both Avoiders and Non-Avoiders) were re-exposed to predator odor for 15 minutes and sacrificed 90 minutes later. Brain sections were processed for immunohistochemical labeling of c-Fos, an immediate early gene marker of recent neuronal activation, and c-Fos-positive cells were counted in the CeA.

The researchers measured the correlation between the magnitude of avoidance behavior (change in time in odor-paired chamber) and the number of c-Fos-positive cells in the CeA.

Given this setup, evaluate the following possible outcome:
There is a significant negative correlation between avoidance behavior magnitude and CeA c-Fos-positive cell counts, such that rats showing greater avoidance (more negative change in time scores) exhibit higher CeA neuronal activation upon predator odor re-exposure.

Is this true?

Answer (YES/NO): YES